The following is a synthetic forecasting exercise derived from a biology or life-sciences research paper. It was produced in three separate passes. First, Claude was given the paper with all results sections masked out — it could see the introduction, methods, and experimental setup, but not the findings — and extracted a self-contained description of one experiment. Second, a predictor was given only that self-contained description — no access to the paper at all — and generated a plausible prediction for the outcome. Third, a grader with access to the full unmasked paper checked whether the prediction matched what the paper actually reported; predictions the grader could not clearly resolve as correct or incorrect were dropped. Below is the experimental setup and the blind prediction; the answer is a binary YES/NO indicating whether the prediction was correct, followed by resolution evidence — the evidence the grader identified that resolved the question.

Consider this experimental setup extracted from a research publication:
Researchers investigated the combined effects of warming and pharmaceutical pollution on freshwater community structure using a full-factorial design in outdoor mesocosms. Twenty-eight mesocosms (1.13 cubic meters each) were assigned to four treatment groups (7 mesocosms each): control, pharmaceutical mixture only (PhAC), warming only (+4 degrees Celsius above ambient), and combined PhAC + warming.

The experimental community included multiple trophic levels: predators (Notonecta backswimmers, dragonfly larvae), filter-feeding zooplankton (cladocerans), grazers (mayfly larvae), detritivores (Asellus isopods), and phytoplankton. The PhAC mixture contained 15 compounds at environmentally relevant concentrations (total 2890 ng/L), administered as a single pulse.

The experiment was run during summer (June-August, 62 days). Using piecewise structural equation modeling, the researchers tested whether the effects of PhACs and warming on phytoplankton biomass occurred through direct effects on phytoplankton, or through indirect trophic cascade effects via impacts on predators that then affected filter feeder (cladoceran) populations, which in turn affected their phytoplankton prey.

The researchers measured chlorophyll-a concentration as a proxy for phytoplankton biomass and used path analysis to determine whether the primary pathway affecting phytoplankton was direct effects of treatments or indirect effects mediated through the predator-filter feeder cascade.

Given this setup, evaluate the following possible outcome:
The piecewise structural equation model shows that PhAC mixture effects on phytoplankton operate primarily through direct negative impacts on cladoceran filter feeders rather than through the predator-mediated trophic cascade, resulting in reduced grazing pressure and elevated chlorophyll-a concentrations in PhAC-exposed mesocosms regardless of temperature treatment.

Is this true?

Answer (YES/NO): NO